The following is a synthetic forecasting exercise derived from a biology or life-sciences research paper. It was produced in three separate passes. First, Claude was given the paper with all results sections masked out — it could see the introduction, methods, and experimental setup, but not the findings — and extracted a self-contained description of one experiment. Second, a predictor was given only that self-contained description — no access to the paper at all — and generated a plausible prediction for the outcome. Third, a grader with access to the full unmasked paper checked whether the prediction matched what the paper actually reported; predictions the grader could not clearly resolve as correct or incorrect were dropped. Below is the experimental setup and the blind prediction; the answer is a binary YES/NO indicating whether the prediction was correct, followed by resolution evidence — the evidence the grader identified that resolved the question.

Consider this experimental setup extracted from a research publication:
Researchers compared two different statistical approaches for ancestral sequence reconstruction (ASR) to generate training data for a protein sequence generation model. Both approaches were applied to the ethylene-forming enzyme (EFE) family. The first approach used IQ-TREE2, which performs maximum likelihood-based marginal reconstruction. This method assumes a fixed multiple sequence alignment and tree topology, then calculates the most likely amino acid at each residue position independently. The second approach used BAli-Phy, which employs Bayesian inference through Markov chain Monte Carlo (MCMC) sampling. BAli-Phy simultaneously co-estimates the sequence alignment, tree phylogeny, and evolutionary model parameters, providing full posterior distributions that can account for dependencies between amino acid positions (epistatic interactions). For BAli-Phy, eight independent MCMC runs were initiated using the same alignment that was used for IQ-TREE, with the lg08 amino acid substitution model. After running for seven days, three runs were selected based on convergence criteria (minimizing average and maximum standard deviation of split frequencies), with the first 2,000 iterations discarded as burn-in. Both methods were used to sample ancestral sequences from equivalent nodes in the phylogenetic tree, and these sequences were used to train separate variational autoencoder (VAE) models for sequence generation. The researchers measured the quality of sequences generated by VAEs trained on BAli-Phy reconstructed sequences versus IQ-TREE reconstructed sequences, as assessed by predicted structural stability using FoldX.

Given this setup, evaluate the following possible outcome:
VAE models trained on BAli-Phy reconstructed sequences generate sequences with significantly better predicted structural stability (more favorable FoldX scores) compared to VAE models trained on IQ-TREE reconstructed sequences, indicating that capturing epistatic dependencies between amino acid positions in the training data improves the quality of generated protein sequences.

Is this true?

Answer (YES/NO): NO